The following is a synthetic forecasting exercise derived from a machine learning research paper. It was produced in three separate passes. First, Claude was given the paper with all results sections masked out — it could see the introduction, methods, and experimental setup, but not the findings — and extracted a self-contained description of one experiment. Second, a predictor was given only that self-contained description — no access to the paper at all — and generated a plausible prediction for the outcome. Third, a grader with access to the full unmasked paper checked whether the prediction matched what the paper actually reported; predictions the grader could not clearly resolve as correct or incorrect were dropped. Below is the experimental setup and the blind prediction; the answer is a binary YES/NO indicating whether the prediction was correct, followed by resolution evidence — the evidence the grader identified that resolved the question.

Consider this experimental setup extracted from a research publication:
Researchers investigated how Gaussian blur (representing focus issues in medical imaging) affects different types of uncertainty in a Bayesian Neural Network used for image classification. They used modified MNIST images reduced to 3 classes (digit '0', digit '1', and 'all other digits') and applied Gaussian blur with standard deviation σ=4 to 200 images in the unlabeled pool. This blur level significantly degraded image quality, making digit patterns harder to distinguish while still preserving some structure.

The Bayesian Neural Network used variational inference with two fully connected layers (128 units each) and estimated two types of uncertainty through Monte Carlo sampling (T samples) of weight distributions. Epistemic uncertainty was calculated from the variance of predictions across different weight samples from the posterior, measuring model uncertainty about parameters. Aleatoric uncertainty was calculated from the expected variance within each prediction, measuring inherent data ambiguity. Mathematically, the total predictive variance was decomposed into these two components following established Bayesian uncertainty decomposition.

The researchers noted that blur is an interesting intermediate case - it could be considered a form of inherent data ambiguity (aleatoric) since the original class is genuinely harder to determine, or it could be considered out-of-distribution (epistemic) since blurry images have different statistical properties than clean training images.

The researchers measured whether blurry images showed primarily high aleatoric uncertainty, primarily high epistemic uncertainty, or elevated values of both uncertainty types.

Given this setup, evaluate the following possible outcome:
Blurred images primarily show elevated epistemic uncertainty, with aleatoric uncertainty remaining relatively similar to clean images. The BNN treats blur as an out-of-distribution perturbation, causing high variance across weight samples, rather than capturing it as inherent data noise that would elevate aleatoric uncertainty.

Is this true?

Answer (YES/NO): NO